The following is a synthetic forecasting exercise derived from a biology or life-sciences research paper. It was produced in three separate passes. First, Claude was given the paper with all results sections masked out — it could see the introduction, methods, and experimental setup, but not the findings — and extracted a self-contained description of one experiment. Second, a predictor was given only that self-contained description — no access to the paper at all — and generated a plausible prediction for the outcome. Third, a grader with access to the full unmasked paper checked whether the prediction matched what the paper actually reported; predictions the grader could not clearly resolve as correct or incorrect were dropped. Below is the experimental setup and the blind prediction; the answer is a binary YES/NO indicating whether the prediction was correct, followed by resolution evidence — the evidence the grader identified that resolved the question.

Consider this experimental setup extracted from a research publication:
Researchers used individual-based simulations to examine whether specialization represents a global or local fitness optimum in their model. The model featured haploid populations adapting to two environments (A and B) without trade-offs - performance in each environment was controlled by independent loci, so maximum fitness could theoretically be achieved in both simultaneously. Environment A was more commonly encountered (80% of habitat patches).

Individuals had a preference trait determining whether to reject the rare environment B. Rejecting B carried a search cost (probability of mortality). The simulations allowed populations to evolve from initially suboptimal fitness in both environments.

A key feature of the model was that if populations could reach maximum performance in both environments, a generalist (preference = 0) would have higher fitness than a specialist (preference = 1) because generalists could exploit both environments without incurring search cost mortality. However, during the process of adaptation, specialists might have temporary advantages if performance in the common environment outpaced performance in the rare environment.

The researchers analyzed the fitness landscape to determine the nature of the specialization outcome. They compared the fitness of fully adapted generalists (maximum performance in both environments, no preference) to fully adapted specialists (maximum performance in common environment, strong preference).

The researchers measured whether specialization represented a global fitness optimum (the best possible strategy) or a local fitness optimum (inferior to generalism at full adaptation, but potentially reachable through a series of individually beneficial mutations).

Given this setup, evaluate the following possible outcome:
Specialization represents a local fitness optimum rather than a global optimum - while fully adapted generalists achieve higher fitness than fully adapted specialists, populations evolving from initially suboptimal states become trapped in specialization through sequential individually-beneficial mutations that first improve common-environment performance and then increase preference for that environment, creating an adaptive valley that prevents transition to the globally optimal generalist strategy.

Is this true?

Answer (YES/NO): YES